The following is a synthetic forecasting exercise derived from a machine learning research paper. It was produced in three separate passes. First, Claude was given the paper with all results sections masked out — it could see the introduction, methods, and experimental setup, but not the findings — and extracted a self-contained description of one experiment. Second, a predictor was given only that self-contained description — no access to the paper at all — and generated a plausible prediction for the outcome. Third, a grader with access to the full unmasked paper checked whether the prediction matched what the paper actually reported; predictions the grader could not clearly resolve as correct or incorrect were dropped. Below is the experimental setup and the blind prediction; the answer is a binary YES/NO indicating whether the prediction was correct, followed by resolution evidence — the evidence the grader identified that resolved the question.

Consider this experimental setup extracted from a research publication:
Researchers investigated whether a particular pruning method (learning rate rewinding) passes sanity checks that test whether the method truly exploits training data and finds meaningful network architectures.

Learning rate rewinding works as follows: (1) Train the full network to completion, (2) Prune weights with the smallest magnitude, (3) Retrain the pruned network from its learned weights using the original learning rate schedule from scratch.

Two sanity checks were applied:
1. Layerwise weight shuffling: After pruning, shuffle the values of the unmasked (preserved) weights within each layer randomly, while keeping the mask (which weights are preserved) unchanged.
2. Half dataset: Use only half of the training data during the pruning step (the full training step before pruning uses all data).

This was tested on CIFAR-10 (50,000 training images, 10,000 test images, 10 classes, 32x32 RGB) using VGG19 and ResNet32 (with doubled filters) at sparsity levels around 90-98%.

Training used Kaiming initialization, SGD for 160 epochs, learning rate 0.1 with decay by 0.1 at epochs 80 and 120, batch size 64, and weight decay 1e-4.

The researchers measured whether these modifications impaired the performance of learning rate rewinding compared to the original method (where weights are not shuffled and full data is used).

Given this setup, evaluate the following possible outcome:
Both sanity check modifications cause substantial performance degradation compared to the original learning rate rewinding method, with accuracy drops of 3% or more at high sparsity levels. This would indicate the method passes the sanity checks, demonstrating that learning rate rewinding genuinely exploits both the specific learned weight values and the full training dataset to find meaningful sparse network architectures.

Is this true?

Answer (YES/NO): NO